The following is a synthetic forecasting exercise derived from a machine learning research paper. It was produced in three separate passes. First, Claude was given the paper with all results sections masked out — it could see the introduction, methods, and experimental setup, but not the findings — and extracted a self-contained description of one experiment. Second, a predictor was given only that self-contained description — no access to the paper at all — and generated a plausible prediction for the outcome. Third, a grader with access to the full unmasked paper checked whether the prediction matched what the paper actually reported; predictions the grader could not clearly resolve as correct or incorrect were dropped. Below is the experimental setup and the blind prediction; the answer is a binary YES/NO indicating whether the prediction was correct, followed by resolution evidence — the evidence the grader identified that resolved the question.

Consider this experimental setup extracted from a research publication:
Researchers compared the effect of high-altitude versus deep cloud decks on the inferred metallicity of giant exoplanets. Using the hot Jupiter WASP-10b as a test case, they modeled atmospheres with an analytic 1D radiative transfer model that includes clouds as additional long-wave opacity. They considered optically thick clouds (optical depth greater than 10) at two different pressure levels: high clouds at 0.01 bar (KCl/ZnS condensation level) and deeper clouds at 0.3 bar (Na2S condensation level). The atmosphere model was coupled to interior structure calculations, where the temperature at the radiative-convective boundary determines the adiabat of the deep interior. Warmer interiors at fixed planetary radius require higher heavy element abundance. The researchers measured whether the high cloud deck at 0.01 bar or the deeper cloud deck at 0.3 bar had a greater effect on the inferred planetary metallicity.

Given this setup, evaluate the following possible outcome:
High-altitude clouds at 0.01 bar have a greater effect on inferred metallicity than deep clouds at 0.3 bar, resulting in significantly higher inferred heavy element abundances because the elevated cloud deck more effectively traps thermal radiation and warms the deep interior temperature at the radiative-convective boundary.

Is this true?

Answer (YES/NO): NO